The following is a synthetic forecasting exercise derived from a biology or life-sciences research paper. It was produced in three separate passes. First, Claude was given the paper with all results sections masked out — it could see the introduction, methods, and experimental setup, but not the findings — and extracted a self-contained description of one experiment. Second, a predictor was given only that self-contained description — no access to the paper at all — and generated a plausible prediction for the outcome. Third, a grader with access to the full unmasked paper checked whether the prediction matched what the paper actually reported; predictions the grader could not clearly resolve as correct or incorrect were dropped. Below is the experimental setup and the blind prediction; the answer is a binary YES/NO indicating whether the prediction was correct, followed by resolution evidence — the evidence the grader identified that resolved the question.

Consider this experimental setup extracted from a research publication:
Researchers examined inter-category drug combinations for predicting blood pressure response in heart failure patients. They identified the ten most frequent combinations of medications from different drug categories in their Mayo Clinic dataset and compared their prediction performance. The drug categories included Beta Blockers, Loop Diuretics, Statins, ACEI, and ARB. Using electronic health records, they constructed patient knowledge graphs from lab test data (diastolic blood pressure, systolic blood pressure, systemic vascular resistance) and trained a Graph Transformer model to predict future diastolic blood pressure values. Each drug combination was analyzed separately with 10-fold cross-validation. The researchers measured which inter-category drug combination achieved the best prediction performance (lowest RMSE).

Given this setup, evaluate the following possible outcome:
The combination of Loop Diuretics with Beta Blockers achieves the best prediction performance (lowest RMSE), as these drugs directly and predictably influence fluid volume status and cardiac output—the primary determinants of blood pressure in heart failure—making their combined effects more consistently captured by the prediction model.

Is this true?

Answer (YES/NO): YES